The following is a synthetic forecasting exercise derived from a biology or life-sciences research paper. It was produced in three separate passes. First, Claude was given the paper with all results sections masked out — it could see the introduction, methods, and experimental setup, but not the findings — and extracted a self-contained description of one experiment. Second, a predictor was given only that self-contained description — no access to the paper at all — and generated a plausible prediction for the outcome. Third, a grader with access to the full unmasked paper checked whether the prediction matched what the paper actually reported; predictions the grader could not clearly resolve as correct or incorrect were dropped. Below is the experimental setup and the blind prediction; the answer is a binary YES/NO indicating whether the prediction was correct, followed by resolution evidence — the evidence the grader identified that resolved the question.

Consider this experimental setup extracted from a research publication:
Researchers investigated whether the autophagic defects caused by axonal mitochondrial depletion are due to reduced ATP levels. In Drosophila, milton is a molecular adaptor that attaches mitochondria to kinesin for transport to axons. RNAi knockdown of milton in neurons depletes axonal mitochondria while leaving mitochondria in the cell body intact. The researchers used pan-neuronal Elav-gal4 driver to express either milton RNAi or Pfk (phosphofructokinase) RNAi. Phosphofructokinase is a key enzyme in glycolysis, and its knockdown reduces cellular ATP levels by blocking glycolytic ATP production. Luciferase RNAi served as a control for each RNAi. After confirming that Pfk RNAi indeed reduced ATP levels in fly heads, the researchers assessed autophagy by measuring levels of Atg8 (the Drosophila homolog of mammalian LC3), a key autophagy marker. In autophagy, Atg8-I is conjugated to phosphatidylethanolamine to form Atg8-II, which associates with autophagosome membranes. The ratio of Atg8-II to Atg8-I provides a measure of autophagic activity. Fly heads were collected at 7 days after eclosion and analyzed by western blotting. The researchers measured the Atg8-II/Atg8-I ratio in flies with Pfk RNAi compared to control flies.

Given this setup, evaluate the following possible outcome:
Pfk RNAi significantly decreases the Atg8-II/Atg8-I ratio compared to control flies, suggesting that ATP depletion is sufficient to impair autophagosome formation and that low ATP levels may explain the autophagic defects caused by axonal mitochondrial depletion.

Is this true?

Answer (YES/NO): NO